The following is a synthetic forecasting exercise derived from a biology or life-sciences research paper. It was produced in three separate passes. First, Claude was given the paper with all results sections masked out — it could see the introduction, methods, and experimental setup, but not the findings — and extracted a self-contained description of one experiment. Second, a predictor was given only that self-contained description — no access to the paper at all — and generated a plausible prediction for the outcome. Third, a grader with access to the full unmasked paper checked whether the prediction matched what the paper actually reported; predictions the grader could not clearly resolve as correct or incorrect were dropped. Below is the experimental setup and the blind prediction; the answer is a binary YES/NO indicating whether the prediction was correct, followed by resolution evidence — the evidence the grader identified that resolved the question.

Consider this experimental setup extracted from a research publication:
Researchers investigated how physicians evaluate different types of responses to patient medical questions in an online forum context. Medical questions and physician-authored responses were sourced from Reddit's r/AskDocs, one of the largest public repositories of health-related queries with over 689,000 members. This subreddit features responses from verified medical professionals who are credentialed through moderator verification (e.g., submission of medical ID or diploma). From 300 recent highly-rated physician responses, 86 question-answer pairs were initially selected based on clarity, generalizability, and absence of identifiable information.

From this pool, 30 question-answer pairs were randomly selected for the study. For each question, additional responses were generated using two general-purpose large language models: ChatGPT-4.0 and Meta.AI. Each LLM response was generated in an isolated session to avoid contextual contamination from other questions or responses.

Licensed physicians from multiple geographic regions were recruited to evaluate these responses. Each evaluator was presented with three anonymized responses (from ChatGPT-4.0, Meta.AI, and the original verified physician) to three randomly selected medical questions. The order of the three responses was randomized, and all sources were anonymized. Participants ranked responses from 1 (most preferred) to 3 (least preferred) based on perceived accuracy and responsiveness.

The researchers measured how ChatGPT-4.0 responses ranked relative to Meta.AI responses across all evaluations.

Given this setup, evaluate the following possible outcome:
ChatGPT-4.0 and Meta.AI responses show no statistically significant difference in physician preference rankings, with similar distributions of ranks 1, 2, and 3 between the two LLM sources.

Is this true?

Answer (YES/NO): NO